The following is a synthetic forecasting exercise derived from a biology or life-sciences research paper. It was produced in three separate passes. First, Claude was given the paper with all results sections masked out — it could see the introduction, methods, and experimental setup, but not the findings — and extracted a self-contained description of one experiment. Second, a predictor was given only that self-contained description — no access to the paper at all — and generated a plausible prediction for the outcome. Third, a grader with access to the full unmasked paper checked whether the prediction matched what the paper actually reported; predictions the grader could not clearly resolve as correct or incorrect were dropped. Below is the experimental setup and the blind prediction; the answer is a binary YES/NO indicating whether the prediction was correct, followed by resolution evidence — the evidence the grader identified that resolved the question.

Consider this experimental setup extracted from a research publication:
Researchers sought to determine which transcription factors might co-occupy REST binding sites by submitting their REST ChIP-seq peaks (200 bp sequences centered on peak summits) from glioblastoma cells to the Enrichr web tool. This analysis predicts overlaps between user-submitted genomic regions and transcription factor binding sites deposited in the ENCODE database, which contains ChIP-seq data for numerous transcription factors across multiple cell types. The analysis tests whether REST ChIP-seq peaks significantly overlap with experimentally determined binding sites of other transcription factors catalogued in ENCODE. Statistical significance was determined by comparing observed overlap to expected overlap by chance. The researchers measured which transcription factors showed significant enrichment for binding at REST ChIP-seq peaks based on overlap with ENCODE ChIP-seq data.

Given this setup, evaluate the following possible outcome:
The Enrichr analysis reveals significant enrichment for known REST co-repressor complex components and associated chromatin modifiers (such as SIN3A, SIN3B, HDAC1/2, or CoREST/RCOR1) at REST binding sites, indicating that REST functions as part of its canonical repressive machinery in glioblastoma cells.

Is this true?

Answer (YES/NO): NO